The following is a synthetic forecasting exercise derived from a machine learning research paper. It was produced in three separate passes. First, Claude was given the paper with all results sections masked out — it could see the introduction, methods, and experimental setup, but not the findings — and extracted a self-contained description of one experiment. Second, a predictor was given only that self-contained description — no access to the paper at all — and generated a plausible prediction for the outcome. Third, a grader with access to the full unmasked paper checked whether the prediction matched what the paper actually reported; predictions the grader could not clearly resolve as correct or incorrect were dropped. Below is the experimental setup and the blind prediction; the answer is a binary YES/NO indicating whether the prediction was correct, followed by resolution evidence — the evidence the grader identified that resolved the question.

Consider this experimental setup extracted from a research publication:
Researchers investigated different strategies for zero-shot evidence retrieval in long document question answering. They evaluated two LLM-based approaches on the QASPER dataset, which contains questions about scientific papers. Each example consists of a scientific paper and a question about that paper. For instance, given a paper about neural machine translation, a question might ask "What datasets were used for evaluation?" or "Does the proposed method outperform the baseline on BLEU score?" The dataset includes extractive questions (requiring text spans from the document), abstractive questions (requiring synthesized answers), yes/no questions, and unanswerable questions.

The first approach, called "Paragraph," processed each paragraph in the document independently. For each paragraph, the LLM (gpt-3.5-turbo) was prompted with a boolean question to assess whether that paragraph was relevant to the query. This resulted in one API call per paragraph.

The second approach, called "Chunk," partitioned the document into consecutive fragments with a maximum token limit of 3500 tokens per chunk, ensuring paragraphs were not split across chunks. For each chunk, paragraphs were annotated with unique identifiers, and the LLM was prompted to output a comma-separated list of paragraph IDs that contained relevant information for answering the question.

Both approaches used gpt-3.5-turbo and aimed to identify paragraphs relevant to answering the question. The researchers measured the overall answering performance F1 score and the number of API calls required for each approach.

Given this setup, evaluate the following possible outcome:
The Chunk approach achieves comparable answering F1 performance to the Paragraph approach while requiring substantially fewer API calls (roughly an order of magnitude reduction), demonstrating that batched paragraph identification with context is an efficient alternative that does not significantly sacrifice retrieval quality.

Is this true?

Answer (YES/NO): YES